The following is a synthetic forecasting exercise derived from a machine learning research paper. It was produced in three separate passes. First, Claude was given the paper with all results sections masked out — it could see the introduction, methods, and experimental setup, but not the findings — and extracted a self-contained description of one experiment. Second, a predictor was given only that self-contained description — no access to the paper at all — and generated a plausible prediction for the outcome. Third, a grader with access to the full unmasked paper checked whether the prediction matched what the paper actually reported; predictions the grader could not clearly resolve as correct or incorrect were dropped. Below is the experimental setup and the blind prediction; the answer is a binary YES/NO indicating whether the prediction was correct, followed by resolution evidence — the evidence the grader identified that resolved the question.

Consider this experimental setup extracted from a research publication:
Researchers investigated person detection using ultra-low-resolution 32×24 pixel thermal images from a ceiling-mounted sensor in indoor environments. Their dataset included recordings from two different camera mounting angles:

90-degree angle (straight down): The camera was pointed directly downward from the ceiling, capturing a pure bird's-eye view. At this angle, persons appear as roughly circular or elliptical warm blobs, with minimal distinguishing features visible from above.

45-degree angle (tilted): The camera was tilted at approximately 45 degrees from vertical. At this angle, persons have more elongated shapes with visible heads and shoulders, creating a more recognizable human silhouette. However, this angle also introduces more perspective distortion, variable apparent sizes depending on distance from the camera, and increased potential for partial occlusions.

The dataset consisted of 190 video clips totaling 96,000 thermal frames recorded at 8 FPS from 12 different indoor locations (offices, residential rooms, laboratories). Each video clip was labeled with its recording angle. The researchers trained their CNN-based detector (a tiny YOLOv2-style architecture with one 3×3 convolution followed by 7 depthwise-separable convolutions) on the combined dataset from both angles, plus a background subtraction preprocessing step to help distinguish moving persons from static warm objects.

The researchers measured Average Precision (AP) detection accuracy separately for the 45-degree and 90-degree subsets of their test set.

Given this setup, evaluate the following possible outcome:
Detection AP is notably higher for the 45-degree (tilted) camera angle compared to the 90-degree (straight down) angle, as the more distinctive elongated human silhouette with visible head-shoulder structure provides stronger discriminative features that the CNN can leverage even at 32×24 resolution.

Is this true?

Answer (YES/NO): NO